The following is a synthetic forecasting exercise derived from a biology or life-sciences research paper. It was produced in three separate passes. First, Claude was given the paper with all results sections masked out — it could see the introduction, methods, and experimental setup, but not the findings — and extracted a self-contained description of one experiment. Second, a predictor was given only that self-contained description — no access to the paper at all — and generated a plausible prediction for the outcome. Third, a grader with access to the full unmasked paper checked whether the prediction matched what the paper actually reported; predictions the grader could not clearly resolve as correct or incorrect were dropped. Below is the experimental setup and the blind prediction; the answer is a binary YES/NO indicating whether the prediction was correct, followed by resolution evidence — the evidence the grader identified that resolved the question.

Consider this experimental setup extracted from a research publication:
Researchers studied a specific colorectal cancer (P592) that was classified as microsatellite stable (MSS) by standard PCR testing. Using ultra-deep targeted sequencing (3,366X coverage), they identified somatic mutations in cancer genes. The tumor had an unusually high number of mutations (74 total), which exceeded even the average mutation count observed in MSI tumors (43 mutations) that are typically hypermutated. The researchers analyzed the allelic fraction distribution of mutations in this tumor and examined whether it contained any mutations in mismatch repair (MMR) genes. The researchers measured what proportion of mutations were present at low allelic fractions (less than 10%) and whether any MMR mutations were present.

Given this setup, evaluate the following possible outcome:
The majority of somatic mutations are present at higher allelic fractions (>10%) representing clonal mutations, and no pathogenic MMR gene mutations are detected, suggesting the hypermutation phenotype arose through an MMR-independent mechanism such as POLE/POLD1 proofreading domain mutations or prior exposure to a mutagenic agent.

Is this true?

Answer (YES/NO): NO